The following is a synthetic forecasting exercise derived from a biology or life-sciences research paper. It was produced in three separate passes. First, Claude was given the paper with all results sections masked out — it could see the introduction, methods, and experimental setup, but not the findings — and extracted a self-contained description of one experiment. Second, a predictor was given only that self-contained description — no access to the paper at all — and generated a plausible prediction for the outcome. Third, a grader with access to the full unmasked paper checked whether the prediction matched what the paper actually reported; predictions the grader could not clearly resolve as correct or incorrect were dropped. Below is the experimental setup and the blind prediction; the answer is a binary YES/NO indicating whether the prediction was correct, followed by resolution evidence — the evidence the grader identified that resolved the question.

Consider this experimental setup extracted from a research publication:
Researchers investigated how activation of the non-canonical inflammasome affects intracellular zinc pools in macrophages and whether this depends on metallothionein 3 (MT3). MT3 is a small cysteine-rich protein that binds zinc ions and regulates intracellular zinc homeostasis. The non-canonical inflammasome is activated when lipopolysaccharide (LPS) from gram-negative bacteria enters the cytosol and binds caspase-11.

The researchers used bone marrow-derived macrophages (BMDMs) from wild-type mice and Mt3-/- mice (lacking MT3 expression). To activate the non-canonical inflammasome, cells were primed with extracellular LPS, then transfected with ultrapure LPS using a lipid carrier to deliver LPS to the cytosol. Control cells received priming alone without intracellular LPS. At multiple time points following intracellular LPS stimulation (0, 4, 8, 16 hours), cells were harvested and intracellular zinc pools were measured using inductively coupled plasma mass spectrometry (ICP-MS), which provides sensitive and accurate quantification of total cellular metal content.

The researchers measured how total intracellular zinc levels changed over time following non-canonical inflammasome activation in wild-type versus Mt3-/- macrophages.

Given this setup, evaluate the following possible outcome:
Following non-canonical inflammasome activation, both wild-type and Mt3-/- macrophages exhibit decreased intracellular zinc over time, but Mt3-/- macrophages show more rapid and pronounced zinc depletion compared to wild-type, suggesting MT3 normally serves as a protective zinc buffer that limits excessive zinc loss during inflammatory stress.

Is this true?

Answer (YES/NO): NO